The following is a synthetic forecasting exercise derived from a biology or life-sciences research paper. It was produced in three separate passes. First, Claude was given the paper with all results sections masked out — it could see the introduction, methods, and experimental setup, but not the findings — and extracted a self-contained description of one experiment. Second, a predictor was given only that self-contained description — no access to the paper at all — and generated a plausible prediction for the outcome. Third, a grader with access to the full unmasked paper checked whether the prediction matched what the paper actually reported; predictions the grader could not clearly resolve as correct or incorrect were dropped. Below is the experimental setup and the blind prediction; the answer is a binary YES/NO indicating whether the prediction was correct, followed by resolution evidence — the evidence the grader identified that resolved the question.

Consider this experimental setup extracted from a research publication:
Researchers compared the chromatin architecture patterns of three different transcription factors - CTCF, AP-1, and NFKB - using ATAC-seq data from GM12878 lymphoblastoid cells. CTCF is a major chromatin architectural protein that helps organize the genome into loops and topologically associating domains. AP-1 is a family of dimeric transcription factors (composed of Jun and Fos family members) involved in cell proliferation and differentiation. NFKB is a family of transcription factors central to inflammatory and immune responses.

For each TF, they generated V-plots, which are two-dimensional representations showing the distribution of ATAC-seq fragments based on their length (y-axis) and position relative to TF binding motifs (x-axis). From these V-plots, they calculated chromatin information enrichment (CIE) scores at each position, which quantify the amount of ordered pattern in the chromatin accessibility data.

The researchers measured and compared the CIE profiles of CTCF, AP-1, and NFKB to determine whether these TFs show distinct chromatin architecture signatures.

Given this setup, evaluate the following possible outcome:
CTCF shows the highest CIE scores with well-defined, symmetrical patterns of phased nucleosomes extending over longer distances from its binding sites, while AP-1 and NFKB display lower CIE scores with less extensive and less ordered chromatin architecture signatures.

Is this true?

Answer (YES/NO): NO